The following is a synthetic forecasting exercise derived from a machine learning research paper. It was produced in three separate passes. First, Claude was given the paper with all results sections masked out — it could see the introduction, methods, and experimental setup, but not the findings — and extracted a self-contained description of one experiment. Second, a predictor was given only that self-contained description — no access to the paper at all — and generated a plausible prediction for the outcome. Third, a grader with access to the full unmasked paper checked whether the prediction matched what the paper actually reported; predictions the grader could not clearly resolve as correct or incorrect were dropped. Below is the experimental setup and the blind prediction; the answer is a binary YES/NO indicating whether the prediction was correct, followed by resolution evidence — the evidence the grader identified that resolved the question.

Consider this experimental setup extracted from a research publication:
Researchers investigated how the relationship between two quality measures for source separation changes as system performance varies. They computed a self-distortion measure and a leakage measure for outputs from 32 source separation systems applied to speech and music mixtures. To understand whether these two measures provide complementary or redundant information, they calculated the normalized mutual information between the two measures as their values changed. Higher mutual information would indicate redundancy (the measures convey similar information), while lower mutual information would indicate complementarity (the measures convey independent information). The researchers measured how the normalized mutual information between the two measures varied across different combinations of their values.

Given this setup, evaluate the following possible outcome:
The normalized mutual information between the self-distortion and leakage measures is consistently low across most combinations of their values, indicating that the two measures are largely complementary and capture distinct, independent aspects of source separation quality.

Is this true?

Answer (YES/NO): NO